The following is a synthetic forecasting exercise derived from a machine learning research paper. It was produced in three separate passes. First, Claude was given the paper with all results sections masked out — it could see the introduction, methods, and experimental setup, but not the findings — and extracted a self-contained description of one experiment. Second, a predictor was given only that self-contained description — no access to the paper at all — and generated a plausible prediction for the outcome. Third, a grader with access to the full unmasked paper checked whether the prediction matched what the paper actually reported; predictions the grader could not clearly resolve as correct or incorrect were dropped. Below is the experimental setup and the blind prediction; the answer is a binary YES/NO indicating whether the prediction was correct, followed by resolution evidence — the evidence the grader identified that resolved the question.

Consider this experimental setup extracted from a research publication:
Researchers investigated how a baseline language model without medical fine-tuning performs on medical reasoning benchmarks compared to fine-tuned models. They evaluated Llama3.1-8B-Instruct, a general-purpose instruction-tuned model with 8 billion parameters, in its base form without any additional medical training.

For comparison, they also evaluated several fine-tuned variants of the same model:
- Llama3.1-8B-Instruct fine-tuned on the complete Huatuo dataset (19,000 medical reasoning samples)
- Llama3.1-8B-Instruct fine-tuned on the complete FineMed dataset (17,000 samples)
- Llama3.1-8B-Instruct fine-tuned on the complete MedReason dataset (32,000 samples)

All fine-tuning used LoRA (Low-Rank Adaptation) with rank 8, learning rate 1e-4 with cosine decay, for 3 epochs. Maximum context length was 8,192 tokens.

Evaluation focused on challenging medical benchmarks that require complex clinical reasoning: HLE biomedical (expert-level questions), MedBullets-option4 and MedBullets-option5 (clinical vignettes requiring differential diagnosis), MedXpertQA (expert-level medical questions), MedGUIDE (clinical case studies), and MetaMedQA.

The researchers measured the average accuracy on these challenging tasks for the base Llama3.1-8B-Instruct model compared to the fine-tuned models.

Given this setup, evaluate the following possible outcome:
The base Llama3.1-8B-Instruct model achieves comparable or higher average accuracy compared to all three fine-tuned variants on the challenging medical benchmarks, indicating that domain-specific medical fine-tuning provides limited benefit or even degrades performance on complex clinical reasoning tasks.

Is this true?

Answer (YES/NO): NO